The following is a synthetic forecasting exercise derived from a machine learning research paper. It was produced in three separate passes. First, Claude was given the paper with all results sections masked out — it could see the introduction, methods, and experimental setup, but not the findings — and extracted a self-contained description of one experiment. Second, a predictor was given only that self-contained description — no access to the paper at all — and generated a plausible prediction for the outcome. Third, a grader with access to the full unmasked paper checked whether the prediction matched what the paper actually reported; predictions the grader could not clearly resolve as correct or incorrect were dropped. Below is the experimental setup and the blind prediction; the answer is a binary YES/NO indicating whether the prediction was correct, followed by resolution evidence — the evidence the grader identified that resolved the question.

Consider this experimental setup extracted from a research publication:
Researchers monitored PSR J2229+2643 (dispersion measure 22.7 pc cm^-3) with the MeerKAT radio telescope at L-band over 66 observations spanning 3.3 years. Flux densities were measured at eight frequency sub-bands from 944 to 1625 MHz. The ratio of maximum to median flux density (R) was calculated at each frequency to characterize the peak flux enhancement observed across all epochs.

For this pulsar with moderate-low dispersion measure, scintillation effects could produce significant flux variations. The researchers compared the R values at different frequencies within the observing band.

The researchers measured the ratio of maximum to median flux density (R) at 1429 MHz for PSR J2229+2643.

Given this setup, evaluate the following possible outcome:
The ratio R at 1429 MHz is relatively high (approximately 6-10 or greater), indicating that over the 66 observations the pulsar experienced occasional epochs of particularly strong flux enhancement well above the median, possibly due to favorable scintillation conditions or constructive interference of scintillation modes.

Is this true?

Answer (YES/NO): YES